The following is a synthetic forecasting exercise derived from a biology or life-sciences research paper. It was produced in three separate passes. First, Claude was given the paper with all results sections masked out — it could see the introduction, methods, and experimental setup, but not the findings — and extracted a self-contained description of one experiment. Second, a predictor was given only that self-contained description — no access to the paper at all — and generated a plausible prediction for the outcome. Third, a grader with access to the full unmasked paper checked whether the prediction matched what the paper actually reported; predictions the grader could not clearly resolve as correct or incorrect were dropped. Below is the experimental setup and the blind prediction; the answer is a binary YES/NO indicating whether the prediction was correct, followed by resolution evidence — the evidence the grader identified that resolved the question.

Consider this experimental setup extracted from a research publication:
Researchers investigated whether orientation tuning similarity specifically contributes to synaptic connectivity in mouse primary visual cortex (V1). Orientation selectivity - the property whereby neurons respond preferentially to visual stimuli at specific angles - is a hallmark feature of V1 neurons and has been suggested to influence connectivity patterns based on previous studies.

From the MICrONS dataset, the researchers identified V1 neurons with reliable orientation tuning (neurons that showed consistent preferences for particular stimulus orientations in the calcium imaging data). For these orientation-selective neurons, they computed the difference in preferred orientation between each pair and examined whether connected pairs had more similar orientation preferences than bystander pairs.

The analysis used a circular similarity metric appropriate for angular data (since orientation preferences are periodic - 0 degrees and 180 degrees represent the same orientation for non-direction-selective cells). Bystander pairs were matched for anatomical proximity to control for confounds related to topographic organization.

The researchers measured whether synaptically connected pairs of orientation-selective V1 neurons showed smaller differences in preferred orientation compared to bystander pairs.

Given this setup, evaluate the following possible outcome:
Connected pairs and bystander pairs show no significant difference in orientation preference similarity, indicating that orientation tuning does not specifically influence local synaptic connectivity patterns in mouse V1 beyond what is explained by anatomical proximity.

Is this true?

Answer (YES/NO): NO